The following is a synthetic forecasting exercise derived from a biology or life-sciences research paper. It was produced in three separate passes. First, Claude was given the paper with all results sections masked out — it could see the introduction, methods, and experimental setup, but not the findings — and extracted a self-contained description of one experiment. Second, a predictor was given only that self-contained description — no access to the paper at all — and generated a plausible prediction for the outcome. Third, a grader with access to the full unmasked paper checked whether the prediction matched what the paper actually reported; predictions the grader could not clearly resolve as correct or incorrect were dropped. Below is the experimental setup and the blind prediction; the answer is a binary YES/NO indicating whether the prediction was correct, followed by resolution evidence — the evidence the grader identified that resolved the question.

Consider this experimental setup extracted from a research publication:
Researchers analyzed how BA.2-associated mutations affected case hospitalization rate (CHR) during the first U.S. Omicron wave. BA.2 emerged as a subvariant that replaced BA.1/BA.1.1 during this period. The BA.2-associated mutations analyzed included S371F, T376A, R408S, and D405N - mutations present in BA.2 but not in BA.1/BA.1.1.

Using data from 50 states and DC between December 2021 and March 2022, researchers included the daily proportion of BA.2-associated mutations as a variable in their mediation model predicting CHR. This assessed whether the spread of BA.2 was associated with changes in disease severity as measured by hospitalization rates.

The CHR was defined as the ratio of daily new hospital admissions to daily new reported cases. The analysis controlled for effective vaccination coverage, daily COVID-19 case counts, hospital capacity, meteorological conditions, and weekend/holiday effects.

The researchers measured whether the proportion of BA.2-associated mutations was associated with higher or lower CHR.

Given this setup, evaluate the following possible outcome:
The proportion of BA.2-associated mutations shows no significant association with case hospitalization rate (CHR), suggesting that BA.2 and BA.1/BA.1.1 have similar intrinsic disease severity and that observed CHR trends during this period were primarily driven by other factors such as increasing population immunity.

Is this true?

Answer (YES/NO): NO